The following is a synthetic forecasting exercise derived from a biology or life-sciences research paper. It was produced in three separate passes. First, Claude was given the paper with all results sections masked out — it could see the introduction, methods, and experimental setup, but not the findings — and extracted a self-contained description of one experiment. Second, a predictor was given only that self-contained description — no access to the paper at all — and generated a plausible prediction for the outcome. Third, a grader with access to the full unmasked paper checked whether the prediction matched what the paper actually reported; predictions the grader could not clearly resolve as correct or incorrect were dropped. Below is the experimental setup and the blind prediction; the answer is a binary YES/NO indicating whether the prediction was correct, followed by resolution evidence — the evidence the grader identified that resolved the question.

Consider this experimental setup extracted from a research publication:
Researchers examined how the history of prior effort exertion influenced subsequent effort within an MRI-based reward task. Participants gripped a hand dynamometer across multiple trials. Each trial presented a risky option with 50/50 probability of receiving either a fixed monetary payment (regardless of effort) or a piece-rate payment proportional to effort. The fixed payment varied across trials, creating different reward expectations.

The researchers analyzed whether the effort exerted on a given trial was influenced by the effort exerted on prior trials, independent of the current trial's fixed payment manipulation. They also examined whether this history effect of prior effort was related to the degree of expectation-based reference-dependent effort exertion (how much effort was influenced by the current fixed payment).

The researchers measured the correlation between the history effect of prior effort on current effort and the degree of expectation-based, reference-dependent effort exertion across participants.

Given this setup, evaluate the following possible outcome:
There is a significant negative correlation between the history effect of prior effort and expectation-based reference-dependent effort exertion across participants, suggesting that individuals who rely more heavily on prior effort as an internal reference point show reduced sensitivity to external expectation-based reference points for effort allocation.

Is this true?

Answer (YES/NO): YES